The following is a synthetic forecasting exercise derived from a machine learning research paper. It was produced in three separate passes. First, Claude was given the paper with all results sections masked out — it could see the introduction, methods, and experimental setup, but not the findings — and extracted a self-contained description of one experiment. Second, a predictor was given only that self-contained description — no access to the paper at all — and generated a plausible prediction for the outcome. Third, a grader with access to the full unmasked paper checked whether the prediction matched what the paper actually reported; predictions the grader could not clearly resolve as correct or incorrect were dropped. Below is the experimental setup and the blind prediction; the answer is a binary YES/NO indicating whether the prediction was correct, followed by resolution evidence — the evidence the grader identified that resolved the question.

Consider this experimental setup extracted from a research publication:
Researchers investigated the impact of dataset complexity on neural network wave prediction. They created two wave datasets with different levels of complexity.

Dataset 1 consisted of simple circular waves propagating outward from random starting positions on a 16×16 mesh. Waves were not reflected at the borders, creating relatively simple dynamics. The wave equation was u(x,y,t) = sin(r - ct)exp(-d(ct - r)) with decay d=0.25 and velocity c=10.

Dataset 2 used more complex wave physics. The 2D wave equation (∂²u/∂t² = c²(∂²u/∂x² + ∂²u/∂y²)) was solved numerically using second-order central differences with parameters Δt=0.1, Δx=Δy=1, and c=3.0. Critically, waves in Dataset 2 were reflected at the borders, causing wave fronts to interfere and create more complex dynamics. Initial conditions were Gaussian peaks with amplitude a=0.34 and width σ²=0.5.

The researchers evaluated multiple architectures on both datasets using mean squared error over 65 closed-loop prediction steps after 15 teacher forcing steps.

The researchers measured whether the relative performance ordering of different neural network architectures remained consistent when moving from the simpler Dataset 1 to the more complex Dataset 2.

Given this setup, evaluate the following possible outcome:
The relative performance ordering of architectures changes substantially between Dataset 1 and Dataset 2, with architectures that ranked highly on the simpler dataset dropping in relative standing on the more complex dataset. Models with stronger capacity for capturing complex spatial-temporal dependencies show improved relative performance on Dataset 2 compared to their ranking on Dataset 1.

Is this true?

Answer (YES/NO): YES